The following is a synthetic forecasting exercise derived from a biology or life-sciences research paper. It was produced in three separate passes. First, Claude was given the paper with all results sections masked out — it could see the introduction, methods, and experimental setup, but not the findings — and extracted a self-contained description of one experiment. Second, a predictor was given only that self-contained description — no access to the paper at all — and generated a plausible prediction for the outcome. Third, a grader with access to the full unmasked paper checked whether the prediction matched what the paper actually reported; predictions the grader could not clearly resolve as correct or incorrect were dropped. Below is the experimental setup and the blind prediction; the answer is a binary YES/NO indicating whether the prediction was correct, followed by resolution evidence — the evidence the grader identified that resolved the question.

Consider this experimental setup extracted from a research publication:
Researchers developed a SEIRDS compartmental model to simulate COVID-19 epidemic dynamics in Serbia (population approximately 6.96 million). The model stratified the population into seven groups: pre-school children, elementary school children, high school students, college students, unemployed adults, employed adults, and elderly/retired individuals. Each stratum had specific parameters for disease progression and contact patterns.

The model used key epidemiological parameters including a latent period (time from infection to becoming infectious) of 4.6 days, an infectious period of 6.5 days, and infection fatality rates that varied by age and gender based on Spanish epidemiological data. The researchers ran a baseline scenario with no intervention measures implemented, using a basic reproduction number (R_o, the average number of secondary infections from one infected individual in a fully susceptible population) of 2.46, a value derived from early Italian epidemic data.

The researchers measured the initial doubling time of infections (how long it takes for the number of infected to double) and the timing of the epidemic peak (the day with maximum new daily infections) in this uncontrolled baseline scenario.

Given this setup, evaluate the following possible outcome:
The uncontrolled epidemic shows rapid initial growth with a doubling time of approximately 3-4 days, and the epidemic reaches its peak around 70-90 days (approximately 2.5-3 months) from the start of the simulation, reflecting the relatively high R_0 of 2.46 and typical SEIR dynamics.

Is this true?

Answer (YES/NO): NO